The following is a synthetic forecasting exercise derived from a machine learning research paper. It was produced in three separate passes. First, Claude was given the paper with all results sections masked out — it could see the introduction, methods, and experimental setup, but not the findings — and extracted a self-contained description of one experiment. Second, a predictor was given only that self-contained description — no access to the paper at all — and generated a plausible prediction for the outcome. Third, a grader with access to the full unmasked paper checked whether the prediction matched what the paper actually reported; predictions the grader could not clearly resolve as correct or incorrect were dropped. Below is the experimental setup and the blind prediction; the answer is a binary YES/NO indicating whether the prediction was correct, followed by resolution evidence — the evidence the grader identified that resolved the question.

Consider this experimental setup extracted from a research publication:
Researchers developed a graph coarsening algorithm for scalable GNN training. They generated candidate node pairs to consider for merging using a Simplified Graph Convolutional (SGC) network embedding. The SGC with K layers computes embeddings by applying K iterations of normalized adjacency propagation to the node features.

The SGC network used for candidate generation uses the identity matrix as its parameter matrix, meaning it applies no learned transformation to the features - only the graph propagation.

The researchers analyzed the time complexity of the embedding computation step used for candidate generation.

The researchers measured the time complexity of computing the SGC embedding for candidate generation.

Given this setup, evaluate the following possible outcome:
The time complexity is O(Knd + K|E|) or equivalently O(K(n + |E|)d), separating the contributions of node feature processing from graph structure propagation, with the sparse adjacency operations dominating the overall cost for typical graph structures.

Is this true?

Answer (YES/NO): NO